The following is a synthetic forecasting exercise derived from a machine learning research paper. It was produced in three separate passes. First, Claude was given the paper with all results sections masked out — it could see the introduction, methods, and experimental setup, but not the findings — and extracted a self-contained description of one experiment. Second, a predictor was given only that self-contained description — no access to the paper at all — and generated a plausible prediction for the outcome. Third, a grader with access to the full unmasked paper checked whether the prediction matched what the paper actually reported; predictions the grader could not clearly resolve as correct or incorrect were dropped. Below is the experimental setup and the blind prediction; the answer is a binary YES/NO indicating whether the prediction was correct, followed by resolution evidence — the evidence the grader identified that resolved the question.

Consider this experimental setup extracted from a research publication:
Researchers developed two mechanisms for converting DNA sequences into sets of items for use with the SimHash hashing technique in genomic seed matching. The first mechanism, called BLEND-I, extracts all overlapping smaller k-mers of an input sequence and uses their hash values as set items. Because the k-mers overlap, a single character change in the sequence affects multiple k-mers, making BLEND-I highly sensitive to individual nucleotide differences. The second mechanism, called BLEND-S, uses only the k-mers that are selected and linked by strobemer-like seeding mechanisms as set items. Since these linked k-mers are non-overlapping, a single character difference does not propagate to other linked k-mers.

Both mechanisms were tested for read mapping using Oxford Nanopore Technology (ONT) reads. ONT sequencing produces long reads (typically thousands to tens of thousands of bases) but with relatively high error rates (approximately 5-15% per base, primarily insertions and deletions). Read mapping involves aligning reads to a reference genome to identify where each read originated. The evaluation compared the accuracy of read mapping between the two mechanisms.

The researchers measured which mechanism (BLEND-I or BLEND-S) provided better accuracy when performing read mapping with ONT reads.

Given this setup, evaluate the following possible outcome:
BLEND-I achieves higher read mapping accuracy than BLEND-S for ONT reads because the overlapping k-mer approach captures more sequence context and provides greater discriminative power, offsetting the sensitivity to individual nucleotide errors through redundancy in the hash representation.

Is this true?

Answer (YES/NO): YES